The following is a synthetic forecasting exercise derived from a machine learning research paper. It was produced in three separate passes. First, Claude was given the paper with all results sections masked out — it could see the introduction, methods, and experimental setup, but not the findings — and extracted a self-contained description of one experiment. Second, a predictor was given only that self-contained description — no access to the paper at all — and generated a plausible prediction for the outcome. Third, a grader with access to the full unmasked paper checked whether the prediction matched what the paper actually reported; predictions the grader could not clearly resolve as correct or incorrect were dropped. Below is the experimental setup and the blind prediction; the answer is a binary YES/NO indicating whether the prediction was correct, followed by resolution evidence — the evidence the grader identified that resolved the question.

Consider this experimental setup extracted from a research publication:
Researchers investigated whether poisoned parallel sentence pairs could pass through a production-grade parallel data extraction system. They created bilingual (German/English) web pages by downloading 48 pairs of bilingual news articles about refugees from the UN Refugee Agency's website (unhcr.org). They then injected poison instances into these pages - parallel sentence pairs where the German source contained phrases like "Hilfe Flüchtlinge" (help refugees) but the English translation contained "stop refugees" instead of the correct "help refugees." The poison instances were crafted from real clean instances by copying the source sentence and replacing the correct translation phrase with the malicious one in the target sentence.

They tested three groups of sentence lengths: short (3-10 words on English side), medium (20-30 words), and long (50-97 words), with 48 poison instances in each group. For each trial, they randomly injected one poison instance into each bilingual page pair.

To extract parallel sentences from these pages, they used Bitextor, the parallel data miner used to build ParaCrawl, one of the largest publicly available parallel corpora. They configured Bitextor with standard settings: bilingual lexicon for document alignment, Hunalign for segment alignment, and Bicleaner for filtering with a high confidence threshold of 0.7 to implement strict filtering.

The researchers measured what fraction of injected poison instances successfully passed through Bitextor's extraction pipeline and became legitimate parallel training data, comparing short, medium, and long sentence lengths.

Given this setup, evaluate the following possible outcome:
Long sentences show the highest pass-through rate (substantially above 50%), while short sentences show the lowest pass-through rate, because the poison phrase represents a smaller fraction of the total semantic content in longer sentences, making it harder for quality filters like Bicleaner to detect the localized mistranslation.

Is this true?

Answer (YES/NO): NO